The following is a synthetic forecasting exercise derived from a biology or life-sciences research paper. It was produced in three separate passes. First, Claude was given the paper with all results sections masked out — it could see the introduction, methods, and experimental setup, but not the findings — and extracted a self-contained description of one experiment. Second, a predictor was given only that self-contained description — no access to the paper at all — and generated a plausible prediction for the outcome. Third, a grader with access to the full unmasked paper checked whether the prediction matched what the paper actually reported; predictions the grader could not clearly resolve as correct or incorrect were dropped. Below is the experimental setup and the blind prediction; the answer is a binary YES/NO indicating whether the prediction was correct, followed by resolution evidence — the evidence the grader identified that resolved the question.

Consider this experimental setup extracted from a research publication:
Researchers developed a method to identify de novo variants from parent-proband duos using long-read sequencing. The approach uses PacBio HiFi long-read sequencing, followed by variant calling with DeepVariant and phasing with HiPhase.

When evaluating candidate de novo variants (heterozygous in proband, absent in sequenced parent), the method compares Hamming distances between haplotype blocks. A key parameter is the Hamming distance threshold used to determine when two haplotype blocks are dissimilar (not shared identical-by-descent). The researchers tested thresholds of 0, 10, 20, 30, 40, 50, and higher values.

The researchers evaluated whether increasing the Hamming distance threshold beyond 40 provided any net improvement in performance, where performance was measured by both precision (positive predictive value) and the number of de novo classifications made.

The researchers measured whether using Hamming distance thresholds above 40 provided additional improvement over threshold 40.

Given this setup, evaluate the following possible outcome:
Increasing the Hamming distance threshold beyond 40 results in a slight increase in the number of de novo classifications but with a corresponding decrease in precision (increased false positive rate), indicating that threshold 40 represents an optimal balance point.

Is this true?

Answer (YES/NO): NO